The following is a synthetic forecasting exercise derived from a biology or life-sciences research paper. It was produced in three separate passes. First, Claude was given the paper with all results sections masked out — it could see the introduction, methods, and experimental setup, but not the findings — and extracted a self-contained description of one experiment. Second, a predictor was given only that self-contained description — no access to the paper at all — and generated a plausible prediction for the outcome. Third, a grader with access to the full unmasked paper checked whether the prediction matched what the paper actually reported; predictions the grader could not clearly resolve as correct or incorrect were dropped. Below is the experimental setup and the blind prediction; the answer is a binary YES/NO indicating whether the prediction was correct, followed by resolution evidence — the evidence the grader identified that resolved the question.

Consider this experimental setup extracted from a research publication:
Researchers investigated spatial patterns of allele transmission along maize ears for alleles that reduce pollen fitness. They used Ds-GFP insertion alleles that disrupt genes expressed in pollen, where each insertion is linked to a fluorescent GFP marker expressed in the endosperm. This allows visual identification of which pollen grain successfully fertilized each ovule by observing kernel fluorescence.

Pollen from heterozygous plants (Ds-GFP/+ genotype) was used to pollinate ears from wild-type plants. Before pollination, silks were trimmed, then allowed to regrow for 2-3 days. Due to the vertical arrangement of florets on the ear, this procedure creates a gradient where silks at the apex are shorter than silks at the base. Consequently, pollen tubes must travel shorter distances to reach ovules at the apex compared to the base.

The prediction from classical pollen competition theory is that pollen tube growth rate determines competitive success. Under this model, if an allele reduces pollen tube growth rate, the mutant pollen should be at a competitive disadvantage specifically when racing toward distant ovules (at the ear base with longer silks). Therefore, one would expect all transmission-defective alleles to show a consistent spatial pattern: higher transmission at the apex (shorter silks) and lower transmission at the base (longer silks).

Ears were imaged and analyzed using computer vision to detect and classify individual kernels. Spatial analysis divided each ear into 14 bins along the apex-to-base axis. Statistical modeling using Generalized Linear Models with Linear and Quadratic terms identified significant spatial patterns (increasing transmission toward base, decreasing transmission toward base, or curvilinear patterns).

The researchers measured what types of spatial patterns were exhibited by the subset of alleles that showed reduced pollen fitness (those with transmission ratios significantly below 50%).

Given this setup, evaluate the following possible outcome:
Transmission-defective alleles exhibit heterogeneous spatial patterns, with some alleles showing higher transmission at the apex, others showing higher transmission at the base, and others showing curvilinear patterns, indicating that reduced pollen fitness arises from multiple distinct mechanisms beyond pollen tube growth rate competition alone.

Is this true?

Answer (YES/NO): YES